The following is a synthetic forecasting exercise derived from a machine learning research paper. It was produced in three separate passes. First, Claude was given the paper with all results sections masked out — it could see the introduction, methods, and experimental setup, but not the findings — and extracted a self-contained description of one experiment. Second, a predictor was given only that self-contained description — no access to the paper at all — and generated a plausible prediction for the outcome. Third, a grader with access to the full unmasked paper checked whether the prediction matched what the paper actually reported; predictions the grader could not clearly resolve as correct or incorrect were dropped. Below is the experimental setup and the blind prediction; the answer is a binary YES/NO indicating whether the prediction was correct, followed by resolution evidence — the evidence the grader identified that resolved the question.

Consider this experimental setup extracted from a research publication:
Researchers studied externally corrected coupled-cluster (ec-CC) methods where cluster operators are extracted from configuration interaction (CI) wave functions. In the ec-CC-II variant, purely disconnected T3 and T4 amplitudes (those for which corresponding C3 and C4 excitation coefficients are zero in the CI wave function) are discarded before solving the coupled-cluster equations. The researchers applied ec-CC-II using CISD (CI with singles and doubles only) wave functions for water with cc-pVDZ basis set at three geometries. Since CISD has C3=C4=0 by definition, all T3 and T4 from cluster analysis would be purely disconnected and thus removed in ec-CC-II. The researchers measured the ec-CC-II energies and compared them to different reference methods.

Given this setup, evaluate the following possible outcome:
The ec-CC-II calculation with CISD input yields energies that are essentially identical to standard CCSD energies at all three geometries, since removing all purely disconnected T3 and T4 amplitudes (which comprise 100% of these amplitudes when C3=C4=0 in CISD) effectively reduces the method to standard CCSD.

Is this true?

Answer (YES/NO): YES